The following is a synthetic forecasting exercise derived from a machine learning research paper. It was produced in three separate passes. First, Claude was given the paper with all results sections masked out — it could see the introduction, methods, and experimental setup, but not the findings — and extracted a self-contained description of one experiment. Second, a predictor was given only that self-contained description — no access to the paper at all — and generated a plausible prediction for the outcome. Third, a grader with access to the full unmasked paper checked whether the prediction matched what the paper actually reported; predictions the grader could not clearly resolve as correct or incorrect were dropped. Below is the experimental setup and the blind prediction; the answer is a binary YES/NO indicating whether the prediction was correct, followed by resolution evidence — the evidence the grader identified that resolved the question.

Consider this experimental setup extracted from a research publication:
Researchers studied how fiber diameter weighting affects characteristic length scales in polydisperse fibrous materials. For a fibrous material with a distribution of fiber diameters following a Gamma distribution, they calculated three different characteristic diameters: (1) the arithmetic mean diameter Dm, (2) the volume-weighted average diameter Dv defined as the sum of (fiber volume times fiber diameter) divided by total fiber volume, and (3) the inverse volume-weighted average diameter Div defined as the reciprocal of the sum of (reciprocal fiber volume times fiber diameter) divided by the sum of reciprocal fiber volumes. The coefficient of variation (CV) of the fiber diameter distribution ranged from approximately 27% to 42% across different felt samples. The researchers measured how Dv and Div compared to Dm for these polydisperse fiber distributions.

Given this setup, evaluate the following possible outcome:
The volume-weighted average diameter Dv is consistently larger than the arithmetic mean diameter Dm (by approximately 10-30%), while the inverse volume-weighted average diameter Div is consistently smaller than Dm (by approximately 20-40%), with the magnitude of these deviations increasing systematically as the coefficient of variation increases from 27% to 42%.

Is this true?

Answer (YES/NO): NO